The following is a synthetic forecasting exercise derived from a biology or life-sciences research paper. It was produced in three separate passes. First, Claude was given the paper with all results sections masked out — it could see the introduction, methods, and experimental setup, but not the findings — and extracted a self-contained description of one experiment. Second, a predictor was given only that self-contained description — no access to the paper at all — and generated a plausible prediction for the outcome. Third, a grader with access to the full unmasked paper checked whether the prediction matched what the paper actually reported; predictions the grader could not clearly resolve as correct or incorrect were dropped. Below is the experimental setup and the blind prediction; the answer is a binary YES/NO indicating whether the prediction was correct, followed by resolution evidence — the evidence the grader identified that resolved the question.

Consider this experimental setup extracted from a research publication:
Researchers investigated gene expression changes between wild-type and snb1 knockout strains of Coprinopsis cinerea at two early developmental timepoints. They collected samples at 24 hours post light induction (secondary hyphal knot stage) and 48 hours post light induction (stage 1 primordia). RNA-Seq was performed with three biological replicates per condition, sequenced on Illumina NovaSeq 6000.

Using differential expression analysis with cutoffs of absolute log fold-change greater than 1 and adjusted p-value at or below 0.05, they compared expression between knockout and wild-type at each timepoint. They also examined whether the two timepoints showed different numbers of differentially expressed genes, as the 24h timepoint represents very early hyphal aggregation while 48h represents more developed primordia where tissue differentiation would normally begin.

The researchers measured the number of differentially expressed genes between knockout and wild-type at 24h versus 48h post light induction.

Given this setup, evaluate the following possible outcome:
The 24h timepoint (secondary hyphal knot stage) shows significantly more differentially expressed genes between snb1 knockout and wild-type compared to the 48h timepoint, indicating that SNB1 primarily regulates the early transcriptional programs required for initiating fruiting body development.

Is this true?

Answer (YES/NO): NO